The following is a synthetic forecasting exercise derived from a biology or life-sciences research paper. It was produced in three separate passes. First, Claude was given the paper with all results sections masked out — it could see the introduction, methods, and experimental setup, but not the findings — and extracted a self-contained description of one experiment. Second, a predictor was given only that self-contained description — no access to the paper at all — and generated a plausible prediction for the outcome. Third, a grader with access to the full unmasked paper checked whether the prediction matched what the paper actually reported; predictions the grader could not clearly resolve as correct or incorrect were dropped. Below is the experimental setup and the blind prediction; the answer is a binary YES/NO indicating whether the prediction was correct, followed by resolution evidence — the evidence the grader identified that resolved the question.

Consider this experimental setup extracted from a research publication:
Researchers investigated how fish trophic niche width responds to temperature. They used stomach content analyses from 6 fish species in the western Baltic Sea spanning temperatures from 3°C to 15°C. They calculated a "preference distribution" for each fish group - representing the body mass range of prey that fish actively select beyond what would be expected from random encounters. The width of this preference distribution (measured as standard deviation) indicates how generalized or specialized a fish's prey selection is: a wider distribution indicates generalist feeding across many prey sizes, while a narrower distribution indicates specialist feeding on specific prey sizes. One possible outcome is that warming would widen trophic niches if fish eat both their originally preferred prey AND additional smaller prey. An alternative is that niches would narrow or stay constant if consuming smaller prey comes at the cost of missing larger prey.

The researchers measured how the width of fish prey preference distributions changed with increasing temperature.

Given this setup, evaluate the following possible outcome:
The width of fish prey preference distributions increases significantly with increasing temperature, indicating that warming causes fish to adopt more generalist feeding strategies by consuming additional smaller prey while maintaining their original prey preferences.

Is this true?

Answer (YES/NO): NO